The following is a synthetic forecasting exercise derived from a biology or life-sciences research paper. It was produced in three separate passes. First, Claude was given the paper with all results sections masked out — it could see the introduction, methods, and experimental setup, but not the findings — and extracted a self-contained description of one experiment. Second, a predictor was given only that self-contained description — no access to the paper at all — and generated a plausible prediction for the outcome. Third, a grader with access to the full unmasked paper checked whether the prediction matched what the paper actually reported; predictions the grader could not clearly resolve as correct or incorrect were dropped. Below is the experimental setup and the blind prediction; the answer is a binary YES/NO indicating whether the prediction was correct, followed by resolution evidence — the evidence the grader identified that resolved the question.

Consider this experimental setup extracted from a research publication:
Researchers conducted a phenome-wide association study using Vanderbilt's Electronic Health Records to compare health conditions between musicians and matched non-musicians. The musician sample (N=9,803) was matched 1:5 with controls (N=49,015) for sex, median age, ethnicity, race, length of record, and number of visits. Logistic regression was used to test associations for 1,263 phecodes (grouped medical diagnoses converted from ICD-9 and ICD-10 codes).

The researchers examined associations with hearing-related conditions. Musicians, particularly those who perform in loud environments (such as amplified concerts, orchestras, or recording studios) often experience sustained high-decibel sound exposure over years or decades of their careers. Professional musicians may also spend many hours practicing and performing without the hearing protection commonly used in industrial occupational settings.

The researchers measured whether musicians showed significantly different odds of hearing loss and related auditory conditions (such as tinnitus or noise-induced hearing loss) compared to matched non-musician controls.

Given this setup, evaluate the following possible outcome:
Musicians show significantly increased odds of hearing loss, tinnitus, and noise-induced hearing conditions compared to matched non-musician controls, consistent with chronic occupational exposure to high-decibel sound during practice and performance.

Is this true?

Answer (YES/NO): YES